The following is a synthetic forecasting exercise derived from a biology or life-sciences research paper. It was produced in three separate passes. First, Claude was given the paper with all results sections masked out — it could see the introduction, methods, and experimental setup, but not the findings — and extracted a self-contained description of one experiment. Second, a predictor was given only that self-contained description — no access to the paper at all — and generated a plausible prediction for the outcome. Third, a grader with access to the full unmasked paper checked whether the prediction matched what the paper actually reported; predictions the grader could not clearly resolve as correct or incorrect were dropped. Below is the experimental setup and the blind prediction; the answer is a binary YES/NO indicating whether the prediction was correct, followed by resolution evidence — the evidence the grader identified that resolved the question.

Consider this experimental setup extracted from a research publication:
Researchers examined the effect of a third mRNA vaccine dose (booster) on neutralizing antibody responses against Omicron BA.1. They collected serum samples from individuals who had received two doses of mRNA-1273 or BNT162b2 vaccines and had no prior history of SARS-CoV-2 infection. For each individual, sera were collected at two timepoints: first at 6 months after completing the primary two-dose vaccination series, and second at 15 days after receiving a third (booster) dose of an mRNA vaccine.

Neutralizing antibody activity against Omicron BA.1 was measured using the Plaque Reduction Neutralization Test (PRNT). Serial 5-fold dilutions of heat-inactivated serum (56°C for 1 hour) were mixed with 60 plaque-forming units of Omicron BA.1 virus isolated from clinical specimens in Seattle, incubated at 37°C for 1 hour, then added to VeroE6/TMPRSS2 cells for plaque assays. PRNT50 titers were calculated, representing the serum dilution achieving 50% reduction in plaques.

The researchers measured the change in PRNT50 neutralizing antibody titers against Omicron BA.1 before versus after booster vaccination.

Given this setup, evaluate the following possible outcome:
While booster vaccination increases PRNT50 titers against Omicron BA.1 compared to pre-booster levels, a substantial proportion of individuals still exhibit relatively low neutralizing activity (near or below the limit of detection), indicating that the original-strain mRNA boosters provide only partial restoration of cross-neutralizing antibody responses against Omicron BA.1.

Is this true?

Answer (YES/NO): NO